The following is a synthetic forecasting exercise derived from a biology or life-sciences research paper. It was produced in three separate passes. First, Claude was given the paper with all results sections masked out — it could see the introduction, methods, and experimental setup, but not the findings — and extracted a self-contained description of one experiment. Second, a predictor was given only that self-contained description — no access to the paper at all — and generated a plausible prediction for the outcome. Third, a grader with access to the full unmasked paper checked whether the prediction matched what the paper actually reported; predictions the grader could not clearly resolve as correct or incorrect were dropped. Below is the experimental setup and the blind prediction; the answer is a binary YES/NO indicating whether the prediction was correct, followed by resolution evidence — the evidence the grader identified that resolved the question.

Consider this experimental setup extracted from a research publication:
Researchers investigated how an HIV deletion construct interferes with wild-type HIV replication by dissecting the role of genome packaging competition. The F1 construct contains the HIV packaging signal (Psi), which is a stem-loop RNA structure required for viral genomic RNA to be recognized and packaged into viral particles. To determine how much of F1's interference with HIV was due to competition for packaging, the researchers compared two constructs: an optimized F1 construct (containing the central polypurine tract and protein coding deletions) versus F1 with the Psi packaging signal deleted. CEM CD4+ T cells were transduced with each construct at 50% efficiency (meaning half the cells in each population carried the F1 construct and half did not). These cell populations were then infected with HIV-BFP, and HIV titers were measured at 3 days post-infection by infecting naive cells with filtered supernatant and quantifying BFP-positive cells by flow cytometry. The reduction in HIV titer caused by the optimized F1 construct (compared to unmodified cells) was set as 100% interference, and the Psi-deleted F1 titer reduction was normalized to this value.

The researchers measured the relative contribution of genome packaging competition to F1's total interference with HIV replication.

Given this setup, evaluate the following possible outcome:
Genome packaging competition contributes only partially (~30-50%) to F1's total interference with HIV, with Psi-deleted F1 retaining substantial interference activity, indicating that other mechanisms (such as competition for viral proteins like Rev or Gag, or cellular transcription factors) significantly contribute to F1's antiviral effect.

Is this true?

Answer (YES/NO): YES